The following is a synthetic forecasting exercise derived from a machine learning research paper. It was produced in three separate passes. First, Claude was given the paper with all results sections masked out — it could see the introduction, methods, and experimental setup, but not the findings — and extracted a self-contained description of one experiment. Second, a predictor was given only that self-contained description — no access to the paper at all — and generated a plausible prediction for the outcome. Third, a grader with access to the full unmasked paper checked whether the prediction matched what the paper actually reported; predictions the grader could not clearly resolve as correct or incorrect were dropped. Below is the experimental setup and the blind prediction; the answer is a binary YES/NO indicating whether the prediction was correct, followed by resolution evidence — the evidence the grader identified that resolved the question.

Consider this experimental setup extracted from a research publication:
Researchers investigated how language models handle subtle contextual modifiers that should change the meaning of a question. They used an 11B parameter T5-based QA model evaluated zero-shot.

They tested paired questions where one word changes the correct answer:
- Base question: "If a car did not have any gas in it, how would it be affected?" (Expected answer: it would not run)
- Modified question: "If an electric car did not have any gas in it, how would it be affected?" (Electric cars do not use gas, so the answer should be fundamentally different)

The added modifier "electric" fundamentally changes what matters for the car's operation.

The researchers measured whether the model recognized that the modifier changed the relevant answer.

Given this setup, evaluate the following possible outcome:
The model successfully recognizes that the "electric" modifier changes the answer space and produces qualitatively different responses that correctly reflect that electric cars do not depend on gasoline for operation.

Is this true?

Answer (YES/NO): NO